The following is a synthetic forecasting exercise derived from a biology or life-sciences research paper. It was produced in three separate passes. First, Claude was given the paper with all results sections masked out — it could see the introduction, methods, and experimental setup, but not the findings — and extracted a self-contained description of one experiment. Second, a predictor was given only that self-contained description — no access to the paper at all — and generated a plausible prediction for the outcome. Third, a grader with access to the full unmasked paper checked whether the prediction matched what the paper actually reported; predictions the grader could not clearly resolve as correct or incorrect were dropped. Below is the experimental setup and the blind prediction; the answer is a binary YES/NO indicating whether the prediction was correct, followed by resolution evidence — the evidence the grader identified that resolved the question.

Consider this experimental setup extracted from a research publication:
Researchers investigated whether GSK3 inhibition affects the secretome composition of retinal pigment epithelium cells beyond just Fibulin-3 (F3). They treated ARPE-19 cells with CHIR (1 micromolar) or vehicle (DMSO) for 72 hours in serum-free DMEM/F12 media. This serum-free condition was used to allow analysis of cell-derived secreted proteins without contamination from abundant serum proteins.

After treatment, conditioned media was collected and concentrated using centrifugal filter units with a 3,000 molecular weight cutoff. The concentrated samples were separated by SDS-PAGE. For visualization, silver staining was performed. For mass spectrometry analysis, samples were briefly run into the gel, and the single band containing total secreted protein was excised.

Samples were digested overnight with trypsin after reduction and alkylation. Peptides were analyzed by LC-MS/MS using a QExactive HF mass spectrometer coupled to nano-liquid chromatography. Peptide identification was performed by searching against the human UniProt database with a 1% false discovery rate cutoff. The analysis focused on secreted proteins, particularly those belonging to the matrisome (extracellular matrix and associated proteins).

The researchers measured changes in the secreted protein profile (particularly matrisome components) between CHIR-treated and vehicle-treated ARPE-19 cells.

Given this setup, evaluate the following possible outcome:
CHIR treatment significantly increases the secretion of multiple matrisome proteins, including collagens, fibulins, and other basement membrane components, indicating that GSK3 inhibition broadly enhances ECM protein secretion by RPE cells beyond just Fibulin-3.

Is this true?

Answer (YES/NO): NO